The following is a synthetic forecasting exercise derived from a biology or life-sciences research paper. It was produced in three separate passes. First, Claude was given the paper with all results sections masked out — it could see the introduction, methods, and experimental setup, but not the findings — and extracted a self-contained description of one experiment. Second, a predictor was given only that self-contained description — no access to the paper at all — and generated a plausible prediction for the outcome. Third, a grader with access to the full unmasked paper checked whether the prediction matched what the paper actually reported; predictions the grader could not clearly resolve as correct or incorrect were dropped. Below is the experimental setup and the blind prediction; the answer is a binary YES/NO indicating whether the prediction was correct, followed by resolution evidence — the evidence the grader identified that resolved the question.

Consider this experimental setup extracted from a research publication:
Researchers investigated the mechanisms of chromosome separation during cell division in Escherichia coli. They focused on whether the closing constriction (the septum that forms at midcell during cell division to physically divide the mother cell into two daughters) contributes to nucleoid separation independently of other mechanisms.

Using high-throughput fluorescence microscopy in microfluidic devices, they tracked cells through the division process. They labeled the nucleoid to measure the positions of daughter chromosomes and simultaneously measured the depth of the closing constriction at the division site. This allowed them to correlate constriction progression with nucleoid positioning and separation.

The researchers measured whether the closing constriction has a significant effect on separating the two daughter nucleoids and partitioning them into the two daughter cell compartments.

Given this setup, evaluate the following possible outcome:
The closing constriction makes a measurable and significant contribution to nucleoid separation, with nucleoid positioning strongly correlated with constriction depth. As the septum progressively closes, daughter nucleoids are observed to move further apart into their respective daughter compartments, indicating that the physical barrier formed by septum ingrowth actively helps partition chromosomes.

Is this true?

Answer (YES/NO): YES